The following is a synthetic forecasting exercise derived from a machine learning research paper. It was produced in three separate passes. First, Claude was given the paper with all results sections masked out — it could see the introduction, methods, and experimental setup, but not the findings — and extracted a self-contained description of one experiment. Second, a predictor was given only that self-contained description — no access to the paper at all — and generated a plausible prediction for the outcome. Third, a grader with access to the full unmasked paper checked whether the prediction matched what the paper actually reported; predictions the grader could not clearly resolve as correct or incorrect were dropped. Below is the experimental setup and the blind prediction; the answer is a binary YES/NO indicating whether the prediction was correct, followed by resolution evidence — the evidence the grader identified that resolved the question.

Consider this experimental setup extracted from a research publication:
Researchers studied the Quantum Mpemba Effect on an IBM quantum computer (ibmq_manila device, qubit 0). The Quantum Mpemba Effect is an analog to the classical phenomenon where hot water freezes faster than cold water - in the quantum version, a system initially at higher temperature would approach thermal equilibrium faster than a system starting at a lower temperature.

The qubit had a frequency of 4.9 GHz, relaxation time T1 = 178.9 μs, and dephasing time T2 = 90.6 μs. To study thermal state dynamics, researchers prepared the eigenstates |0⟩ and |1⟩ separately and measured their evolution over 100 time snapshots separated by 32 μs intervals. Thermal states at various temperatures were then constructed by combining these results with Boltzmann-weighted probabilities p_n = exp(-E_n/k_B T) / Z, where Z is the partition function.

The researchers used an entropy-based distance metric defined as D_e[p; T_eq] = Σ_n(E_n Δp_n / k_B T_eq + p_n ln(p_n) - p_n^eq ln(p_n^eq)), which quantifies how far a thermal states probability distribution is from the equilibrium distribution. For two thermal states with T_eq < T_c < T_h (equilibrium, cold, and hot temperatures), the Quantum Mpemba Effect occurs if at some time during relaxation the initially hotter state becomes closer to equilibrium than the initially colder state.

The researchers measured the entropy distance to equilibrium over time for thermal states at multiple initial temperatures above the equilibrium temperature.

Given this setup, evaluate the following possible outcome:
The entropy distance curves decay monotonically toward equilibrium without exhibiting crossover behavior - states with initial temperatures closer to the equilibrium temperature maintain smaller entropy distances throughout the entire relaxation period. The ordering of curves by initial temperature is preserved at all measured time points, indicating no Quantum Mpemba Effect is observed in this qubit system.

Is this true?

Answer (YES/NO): YES